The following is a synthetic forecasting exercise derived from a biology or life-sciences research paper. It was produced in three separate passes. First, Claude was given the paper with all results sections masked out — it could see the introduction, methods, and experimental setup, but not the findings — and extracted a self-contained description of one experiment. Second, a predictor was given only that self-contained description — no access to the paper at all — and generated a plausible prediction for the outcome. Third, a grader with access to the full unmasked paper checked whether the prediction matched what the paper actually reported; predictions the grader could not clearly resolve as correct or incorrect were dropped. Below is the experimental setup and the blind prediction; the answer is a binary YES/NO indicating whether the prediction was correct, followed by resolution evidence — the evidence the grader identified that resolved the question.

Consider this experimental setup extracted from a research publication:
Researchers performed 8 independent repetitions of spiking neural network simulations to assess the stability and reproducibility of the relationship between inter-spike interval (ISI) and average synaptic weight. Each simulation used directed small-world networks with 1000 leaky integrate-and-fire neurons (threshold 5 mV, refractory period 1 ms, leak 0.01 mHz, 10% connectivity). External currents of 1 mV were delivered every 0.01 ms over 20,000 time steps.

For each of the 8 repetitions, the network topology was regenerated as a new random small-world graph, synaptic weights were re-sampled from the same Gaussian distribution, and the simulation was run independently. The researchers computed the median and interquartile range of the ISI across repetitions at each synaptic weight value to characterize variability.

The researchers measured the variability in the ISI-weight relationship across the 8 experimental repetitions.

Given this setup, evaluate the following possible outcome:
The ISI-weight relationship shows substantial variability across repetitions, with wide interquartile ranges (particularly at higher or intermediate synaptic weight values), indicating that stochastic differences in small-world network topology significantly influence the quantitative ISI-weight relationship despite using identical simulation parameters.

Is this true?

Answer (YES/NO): NO